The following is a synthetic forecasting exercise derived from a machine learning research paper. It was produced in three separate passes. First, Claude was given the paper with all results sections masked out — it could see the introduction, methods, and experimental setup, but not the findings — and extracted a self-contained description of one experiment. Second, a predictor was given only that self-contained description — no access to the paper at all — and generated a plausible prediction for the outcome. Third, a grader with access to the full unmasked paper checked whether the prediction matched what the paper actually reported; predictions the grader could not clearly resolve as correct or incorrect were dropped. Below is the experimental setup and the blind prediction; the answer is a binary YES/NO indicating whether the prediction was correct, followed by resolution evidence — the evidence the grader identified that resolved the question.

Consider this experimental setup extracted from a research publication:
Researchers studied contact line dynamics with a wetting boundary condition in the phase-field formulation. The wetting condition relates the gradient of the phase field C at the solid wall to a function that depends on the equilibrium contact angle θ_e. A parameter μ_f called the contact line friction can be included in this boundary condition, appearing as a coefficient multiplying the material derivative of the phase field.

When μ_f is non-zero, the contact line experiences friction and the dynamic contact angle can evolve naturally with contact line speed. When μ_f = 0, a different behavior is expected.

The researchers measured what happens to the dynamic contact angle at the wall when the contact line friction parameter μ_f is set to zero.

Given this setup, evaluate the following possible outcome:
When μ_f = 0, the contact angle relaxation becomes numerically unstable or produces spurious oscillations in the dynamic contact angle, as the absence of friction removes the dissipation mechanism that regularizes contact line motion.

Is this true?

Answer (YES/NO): NO